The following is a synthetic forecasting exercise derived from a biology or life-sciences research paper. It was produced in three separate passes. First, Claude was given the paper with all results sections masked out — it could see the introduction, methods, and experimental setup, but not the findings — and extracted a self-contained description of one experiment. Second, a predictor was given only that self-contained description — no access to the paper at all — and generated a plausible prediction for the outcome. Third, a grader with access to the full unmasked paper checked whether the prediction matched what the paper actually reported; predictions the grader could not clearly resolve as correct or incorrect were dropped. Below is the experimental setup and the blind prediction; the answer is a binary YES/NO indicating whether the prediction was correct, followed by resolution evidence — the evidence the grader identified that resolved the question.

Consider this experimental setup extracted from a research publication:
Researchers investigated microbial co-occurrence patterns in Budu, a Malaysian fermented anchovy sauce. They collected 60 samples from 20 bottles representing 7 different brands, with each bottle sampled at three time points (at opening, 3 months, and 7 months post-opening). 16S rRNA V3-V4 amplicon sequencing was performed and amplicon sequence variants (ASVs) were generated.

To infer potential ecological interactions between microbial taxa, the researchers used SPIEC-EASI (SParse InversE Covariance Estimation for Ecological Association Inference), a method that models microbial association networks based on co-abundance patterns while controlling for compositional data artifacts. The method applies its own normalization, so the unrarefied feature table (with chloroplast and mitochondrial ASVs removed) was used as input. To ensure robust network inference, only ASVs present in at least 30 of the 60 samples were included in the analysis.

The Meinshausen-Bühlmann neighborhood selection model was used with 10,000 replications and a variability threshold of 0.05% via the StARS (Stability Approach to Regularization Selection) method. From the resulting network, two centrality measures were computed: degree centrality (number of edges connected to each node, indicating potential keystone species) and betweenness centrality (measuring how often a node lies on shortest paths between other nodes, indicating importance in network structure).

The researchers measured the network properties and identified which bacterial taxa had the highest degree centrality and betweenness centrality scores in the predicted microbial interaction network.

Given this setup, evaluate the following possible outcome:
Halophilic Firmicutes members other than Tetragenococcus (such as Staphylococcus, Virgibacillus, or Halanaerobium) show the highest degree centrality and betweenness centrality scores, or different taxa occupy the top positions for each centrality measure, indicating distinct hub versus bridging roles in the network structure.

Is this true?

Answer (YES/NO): NO